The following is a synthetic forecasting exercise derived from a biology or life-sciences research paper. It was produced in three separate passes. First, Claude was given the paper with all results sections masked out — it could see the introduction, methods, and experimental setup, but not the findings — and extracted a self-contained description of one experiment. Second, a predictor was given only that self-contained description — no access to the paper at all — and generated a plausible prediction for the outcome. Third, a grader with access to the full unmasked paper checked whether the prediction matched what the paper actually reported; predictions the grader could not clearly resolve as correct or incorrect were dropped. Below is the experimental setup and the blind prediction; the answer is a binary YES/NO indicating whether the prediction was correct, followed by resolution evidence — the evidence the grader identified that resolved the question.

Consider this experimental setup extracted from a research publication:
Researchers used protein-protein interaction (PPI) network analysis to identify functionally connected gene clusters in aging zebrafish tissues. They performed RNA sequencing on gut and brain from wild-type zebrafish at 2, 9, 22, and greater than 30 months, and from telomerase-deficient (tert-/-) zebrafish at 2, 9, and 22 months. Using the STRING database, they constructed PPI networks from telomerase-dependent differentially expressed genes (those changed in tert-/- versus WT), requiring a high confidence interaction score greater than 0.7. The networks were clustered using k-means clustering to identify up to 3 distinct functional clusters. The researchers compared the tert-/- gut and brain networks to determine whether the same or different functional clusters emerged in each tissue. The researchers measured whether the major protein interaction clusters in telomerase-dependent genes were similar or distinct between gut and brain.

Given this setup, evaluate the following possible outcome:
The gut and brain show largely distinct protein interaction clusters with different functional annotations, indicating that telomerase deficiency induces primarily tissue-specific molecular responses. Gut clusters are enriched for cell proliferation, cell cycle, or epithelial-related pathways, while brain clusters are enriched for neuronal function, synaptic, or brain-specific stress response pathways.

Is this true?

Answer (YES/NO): NO